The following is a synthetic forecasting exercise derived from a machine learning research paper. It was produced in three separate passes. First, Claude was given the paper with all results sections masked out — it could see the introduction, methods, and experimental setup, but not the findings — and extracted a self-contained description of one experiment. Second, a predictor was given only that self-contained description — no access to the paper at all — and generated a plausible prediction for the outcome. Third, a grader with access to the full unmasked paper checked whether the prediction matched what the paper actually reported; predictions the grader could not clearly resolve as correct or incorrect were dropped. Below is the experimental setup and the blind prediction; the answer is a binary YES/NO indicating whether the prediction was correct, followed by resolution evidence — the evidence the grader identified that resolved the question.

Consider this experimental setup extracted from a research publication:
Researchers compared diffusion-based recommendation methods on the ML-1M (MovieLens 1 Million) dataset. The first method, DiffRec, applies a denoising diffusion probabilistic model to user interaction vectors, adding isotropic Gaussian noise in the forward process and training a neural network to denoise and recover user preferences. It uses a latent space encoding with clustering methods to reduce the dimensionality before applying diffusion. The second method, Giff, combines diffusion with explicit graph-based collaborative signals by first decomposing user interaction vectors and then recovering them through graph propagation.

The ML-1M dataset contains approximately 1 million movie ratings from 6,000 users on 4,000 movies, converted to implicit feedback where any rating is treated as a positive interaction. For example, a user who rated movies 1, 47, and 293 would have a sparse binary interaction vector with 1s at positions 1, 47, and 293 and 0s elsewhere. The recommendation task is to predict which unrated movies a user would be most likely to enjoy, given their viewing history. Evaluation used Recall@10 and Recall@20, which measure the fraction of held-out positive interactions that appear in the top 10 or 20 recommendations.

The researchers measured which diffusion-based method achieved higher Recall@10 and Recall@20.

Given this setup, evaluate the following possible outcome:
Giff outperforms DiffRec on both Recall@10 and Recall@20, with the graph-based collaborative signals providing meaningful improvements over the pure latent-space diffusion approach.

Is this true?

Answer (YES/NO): YES